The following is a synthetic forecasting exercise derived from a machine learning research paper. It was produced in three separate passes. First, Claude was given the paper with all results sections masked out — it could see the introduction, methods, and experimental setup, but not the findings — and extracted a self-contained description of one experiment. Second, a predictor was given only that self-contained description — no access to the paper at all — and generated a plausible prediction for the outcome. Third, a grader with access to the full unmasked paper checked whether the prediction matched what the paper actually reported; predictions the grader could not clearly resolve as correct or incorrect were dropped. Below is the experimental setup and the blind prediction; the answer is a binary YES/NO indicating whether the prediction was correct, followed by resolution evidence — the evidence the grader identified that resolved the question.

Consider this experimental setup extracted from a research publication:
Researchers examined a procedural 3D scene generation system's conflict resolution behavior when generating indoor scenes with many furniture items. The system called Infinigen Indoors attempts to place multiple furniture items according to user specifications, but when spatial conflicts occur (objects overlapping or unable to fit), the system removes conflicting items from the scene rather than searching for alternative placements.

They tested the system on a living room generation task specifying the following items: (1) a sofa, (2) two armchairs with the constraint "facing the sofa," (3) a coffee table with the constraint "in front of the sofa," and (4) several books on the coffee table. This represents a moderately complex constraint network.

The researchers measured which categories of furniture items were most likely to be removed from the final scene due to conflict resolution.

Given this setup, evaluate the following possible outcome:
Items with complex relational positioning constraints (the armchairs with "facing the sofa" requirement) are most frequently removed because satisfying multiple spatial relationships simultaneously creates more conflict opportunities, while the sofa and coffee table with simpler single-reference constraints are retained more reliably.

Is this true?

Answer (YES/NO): NO